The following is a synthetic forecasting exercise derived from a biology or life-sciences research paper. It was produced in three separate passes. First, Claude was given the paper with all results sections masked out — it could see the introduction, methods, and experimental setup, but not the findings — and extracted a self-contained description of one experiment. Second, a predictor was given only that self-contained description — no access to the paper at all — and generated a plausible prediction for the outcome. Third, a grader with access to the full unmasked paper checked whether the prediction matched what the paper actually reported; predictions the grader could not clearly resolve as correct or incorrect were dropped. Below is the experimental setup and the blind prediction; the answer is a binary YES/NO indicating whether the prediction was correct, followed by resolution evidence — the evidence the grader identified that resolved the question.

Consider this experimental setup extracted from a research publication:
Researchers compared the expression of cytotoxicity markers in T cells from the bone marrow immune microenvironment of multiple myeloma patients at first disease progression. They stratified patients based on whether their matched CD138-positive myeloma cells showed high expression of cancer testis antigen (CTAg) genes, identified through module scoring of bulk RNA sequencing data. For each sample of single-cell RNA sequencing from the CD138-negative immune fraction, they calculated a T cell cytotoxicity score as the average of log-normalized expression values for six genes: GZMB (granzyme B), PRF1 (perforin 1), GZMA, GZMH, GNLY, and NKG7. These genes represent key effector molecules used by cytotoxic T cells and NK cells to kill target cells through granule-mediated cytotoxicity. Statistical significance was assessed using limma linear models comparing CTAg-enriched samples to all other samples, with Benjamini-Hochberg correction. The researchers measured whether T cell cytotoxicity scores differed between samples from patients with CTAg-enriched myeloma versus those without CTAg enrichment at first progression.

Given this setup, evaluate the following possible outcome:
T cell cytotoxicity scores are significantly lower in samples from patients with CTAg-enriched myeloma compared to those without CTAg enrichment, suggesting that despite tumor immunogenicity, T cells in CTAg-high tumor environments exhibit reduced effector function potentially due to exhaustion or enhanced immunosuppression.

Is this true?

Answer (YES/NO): NO